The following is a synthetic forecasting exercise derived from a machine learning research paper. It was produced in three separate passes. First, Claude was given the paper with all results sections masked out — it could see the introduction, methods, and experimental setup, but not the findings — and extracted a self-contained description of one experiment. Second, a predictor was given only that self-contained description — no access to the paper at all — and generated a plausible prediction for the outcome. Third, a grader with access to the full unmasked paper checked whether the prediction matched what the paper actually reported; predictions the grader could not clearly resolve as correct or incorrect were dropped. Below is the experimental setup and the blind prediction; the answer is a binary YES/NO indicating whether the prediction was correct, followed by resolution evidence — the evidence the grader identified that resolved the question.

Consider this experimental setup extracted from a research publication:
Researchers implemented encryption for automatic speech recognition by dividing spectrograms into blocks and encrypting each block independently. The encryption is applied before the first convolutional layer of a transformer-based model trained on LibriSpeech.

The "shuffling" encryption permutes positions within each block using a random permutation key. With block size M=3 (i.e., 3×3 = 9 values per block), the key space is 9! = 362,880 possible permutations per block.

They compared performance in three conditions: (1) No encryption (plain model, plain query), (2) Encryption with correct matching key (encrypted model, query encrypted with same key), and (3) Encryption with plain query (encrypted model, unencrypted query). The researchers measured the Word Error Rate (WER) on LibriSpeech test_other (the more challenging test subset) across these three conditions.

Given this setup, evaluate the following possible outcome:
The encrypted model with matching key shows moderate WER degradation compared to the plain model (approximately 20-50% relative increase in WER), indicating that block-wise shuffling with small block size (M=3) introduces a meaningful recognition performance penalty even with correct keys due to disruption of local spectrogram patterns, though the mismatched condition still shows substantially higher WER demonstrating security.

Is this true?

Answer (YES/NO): NO